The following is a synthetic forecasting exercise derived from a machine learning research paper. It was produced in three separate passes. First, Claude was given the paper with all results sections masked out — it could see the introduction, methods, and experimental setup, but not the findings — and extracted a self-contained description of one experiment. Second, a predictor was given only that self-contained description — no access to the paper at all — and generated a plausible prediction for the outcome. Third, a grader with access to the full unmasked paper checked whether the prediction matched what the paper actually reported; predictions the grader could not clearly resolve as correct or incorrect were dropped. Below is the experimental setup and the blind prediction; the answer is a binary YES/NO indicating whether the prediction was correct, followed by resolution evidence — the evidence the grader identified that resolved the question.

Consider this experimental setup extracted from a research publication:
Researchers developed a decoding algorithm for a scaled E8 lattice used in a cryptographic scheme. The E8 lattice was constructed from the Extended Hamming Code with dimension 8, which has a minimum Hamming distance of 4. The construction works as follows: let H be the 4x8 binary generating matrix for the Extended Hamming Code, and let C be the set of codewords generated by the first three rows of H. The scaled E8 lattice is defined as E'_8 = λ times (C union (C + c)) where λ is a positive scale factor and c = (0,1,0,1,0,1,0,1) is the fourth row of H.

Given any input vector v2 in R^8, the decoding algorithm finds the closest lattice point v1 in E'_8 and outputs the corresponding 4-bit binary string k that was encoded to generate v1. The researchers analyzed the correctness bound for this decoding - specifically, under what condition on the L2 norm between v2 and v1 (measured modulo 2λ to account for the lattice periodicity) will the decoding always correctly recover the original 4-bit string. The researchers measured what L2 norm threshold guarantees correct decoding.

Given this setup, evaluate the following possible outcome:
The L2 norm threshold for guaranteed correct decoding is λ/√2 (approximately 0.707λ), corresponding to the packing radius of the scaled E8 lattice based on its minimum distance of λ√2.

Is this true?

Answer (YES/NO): NO